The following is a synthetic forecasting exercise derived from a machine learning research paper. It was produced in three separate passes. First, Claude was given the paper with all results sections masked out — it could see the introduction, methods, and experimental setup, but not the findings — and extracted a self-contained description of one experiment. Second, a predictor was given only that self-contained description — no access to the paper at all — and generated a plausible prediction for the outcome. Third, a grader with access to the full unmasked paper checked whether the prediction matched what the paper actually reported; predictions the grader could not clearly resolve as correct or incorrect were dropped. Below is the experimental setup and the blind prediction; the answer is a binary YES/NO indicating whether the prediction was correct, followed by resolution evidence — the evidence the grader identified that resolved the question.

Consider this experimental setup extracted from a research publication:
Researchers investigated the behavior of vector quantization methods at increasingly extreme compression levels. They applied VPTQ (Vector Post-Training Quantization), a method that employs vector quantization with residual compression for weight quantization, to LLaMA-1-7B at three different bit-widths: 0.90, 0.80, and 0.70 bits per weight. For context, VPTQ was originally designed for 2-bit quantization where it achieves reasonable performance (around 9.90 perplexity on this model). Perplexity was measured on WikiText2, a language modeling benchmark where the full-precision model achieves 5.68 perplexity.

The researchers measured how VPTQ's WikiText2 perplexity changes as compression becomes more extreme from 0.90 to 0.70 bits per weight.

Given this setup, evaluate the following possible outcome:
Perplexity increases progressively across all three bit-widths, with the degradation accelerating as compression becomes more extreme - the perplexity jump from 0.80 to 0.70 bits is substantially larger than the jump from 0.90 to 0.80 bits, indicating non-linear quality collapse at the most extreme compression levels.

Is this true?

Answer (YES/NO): NO